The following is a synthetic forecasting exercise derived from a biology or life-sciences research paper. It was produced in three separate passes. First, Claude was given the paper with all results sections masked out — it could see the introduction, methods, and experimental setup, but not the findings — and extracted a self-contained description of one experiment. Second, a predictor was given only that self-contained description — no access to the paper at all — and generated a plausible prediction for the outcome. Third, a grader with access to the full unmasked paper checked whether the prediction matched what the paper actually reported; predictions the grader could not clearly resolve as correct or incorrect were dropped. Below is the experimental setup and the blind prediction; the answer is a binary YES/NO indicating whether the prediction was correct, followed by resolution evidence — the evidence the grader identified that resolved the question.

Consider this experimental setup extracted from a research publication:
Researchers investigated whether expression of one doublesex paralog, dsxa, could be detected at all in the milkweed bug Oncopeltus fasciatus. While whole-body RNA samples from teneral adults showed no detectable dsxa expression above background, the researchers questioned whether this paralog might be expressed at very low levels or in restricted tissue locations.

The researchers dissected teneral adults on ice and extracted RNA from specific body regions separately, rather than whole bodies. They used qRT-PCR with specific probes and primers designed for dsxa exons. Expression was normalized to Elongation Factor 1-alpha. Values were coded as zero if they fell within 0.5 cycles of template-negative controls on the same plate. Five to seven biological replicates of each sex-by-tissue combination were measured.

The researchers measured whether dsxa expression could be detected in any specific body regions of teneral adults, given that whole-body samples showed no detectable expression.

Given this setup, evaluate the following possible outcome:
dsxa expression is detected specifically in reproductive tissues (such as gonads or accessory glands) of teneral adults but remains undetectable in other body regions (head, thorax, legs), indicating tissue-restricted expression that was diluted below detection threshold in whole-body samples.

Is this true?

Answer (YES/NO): NO